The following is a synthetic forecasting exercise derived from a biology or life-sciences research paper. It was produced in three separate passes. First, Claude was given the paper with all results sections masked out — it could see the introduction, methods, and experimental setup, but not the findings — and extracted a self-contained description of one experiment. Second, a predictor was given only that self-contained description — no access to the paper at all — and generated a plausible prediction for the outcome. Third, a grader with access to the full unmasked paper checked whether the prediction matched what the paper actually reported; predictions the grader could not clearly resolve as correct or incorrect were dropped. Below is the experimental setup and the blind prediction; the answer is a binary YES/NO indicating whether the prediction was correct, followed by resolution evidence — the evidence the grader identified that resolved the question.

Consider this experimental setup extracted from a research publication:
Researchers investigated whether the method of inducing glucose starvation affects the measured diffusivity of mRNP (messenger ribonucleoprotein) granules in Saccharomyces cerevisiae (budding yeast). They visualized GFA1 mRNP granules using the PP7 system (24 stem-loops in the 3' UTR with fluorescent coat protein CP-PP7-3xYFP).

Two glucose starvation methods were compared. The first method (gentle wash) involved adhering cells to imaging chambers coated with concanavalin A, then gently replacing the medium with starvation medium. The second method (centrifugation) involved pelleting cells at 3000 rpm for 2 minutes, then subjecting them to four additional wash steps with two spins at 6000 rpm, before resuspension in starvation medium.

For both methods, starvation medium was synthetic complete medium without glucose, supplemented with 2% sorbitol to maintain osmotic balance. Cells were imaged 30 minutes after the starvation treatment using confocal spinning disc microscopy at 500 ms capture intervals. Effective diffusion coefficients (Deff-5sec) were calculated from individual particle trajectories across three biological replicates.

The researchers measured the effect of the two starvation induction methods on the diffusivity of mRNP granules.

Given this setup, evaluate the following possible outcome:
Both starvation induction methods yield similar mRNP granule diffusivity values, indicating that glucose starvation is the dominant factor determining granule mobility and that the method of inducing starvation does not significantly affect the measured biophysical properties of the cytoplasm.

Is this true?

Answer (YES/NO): YES